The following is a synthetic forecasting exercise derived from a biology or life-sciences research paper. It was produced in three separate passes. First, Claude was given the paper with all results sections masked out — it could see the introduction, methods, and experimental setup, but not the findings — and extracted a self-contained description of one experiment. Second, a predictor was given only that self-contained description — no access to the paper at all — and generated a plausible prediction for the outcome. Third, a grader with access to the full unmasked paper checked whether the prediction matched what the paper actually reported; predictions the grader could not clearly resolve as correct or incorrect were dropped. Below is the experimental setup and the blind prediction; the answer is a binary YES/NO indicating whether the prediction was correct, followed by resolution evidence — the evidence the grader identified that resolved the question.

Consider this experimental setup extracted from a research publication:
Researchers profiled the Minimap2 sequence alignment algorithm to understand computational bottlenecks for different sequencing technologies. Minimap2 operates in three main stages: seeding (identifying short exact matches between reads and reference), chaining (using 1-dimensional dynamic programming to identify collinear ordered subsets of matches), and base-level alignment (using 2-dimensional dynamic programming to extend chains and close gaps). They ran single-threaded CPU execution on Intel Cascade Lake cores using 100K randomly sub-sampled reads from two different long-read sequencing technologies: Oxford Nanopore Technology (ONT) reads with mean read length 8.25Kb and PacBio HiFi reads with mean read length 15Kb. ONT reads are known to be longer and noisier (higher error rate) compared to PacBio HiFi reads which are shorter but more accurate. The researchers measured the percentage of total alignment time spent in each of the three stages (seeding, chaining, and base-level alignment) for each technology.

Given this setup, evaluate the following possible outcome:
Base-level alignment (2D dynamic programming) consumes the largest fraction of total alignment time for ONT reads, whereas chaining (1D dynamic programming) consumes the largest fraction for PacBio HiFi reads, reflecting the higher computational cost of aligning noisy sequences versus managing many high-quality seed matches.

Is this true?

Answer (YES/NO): NO